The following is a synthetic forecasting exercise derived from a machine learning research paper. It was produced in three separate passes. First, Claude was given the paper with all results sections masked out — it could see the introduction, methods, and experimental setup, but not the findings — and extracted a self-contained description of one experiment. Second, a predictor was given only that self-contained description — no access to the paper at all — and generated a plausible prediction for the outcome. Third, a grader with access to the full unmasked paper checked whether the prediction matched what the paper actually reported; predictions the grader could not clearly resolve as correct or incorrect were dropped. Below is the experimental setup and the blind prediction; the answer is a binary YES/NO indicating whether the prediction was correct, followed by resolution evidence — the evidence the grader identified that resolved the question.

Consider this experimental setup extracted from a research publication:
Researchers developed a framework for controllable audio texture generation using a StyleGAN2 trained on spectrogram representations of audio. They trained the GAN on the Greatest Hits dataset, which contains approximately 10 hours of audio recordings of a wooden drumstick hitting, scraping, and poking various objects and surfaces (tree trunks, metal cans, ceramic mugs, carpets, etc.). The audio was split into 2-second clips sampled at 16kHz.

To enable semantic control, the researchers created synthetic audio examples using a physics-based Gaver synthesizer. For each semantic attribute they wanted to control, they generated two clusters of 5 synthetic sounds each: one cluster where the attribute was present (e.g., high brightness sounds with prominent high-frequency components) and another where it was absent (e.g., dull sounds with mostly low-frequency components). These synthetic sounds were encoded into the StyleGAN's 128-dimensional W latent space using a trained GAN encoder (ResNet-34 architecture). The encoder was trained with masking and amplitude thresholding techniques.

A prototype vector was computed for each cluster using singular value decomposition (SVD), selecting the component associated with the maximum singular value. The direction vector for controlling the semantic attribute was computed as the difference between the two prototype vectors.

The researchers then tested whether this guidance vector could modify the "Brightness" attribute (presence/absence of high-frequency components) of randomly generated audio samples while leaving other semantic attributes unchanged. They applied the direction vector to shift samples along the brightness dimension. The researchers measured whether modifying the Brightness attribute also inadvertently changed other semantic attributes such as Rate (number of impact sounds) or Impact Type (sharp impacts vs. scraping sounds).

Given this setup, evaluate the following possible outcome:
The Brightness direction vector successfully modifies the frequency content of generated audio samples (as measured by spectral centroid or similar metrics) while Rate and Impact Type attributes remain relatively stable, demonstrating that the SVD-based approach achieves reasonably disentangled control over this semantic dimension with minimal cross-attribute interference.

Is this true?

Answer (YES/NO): NO